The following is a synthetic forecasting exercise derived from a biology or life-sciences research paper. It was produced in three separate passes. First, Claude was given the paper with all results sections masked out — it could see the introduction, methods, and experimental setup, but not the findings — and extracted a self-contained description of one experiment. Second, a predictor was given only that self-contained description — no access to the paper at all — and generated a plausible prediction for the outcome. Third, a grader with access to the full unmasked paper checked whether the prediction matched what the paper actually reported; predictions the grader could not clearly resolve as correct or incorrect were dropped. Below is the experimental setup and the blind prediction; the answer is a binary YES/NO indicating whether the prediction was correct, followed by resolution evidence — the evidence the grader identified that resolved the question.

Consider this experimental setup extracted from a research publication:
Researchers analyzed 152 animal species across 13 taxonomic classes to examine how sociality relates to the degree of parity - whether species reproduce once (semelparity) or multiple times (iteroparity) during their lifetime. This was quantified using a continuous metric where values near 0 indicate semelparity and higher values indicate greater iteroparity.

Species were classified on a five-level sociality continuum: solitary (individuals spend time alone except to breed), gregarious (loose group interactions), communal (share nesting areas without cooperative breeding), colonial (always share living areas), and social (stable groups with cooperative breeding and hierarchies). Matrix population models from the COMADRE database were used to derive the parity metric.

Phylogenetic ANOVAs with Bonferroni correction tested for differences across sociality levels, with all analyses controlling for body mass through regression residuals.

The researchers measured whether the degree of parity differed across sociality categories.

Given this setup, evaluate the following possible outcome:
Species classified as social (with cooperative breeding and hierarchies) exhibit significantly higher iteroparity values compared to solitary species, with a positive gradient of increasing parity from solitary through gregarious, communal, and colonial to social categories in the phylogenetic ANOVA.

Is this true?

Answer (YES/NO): NO